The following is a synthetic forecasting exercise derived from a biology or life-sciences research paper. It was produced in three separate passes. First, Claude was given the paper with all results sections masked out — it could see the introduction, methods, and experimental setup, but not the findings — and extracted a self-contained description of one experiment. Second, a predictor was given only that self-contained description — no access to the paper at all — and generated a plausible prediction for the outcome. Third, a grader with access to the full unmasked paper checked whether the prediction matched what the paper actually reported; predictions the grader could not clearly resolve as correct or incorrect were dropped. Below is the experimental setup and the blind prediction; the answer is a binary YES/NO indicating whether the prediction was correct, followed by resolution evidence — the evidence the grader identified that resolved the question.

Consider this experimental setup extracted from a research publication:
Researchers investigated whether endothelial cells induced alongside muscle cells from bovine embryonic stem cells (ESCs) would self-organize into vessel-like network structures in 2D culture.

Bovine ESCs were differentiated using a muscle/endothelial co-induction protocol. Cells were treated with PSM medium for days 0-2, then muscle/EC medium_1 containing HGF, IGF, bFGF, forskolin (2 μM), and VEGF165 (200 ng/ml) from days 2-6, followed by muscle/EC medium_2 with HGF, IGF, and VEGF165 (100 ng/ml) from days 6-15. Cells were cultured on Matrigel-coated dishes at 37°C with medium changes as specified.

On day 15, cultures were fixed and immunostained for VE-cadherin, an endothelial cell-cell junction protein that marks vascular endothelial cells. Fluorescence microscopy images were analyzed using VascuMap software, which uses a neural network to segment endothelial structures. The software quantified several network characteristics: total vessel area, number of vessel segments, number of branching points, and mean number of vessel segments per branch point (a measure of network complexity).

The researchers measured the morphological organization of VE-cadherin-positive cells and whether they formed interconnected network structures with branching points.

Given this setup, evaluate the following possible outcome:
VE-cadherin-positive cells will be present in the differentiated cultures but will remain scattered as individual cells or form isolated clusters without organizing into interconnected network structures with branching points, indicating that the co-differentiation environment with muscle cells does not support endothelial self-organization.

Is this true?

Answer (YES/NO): NO